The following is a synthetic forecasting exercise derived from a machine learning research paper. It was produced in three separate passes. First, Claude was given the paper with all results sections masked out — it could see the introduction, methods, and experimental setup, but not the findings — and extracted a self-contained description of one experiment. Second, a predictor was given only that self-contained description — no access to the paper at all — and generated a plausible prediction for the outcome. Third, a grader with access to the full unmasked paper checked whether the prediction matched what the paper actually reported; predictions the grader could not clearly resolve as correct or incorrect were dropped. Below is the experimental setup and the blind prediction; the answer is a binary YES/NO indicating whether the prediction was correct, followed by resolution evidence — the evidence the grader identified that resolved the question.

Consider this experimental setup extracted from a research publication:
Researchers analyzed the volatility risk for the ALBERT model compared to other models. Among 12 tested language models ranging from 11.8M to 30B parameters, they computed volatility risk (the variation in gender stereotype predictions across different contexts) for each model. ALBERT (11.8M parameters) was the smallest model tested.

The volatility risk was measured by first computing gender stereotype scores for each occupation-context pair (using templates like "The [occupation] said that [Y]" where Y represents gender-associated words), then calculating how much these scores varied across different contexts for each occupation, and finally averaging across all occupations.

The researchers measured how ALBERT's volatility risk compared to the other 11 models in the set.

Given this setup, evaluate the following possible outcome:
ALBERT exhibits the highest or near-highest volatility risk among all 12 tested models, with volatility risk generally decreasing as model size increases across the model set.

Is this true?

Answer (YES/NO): YES